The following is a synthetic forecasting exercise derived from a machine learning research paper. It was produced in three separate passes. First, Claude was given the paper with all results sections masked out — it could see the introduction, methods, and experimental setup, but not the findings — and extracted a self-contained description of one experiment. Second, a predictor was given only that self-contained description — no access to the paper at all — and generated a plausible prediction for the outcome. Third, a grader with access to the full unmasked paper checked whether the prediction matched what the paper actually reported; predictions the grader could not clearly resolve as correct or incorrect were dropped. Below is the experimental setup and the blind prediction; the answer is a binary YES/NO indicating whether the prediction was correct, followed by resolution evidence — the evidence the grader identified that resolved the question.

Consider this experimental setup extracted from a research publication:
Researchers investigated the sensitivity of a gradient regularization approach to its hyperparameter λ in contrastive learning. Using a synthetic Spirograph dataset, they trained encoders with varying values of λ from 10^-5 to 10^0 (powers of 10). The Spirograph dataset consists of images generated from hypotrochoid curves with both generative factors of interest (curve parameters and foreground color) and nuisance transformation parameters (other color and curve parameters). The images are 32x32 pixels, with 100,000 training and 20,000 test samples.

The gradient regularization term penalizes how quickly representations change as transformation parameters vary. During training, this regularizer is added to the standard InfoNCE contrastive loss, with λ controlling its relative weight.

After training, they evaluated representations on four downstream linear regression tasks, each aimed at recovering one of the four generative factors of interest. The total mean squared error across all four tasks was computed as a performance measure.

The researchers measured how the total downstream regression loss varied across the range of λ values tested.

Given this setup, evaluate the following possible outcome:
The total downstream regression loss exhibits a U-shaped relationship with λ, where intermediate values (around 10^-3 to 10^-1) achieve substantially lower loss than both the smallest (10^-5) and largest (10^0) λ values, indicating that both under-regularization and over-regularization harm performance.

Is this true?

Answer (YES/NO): NO